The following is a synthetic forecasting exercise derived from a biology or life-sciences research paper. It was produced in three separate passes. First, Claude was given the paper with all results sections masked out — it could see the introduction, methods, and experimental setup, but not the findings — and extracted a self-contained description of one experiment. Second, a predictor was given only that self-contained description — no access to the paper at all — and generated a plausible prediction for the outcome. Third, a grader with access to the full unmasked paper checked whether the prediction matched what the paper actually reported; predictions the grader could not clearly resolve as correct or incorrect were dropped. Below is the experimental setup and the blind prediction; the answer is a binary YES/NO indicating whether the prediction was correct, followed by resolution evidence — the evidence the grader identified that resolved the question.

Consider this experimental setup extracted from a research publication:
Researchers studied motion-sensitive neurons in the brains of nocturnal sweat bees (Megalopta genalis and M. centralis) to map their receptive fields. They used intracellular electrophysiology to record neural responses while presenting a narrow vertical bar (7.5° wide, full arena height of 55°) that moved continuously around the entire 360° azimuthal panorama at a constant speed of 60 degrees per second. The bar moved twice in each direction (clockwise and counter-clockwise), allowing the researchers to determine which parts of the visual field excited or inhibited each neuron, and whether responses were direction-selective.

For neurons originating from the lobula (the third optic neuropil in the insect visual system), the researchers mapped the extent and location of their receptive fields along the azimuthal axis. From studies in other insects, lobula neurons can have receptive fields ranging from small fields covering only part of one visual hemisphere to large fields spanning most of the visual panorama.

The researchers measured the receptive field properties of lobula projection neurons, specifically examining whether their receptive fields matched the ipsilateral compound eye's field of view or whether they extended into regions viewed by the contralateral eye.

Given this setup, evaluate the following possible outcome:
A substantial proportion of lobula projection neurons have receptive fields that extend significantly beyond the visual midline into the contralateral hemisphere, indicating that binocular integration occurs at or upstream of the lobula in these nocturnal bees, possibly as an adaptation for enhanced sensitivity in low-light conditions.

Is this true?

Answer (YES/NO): NO